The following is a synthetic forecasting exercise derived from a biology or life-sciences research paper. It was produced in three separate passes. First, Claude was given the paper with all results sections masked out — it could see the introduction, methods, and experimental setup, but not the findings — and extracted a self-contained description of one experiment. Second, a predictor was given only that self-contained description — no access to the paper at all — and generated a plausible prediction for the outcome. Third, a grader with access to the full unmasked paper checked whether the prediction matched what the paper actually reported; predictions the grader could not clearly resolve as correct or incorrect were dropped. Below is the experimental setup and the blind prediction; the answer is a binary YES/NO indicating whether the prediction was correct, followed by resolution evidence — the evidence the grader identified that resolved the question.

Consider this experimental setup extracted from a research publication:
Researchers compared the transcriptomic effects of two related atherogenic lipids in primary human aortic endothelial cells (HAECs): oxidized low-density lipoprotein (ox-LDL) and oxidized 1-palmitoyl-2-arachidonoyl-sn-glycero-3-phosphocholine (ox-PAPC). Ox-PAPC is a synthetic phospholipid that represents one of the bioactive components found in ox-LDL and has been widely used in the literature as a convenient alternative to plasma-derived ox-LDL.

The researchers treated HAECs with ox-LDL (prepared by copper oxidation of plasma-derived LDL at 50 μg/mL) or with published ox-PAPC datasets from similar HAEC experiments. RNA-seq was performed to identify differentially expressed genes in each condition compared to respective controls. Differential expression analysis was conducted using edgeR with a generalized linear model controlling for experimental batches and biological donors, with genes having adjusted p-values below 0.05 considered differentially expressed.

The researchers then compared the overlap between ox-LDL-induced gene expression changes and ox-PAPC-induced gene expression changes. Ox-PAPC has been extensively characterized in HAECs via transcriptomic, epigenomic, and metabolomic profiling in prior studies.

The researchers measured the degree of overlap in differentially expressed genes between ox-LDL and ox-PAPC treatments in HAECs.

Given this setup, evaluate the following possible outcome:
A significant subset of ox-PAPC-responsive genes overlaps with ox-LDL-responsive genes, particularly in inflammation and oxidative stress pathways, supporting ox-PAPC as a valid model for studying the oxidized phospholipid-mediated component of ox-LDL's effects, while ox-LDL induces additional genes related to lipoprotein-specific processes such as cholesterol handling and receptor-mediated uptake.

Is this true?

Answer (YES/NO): NO